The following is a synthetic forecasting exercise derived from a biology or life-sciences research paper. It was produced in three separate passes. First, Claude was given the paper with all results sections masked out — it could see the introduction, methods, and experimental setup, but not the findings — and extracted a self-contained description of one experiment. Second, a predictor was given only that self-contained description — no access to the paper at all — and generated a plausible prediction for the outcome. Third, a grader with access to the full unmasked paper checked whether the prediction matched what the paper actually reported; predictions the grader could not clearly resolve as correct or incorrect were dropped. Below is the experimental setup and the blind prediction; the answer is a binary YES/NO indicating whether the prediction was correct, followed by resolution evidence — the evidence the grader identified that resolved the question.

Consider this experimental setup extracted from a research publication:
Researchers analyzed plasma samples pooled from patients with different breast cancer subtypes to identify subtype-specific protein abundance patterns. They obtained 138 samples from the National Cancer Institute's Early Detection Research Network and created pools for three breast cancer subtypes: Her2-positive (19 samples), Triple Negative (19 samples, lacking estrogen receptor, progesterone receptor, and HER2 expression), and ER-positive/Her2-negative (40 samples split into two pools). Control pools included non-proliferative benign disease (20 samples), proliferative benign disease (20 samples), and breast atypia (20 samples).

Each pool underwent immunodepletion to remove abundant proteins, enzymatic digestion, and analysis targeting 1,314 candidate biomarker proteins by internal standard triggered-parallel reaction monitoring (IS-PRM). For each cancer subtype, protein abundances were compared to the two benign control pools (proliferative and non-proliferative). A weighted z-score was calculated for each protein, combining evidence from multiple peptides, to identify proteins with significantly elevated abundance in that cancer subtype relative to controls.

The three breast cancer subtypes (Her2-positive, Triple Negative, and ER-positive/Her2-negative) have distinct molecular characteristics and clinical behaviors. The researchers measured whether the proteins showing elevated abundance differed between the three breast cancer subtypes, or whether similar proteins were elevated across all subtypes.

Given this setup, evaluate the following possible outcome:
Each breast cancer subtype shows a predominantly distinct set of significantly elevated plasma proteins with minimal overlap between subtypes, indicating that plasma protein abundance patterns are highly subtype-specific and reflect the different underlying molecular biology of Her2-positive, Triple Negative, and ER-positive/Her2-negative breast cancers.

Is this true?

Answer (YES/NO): NO